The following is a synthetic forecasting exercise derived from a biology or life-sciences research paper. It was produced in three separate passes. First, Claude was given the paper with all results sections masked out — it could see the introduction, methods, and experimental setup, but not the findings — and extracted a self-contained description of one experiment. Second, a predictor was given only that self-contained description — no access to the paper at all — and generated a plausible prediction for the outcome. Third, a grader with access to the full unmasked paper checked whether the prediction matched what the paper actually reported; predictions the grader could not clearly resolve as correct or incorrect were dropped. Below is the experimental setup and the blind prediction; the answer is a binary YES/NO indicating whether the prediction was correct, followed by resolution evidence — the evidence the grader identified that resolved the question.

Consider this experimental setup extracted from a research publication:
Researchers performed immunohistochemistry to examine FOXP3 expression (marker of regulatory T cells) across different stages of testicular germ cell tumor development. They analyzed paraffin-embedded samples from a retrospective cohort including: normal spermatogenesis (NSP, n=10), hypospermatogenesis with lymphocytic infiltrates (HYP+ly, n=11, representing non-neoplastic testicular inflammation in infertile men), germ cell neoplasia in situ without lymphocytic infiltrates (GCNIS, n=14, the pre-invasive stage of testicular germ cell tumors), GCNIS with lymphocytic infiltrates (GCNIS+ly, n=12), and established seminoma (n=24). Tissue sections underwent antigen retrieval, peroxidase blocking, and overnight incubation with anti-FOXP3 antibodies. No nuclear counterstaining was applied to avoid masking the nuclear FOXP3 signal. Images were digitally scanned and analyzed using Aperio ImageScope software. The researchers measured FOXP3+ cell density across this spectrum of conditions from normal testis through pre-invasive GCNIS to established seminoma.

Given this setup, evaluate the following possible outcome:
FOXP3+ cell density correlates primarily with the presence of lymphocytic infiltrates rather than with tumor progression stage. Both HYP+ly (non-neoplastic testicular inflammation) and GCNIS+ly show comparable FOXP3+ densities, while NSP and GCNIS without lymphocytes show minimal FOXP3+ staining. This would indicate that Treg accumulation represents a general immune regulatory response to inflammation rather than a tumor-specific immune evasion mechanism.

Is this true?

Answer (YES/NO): NO